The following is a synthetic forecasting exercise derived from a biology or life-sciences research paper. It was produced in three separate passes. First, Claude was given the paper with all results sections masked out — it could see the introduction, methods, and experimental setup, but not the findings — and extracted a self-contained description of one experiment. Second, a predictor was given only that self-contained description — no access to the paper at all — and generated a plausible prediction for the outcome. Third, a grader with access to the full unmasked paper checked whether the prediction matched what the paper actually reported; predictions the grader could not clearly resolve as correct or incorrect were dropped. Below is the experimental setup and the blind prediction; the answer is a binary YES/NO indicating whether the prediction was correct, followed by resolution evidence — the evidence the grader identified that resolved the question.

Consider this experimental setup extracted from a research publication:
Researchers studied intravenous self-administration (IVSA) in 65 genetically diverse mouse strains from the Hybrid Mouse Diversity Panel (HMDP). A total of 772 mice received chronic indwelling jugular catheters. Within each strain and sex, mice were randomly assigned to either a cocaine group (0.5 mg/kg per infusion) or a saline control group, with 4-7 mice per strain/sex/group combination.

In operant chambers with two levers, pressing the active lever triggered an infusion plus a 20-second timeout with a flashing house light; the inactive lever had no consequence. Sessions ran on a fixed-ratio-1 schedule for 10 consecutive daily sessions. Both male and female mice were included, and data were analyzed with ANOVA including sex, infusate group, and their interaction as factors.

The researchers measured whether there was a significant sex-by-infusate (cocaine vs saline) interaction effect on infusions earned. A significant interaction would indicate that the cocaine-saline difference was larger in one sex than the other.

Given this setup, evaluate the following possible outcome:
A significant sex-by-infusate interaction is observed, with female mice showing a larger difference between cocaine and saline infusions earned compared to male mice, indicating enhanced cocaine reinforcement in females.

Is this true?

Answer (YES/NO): NO